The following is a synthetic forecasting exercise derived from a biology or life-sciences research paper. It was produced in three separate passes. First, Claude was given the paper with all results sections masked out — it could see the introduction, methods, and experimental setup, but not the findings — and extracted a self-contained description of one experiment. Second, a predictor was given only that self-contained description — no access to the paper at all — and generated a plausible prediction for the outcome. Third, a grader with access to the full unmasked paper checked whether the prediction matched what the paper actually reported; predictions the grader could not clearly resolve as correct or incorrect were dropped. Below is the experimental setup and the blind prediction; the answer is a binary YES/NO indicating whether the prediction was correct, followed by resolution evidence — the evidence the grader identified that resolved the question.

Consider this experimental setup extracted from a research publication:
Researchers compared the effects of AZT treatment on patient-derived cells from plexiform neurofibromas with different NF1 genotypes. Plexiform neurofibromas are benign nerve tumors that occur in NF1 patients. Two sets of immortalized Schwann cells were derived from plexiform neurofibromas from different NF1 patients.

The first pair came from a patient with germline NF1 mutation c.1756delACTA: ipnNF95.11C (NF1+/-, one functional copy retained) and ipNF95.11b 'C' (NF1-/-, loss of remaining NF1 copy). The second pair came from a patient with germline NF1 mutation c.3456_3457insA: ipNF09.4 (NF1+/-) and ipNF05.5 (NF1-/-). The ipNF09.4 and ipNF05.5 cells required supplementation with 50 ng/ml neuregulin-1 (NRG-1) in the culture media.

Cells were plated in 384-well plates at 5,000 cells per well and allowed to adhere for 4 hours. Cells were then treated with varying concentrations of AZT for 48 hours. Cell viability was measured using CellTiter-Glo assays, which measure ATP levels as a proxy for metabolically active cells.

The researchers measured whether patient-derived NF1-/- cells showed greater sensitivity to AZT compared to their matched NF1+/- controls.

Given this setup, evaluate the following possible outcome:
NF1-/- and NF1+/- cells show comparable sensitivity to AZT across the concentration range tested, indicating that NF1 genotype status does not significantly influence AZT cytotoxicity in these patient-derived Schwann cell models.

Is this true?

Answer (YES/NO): NO